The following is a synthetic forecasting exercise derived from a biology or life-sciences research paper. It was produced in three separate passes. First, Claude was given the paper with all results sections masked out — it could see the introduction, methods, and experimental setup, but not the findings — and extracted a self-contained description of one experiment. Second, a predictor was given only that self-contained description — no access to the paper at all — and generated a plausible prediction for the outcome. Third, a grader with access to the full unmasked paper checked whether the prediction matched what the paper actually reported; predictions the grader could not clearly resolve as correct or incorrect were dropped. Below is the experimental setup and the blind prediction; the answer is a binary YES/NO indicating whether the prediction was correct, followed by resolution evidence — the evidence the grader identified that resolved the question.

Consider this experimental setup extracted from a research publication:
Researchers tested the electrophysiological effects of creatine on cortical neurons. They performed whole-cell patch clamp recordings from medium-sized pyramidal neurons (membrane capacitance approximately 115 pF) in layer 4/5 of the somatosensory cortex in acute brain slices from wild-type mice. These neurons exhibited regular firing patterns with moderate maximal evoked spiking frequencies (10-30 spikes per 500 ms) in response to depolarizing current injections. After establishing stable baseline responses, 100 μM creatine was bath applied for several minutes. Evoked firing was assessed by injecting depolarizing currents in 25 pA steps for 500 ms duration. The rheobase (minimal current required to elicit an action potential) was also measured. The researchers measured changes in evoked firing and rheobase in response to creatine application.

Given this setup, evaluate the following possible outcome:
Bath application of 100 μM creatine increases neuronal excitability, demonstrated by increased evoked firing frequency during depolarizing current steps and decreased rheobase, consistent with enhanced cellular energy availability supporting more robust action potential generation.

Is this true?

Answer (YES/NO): NO